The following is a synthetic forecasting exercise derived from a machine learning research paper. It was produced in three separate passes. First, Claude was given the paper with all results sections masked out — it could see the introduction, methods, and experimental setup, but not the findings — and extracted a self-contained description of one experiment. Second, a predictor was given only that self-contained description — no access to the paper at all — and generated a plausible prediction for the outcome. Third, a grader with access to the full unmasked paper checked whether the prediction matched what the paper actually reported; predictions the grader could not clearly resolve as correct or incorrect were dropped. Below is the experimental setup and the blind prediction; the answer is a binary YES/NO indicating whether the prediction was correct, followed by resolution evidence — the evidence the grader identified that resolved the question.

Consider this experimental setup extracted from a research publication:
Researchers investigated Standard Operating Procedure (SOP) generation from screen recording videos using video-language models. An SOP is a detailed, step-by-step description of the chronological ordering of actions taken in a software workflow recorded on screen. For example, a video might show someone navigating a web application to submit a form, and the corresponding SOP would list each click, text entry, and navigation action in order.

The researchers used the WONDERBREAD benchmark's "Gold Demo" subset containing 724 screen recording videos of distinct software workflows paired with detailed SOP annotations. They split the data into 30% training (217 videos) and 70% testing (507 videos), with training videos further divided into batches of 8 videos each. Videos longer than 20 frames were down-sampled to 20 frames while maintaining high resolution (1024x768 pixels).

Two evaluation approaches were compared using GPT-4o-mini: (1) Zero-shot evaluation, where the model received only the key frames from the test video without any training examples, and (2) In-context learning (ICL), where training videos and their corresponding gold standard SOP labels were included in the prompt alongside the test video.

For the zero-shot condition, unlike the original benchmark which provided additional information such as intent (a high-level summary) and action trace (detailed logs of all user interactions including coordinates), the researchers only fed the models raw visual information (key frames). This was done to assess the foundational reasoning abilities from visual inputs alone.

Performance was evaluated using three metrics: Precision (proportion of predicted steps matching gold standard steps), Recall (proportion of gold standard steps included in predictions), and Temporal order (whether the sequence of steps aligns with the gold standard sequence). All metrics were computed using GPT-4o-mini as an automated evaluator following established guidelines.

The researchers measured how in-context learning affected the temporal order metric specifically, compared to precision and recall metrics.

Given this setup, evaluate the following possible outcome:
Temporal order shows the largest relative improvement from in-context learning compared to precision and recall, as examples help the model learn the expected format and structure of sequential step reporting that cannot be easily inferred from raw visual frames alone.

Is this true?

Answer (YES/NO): NO